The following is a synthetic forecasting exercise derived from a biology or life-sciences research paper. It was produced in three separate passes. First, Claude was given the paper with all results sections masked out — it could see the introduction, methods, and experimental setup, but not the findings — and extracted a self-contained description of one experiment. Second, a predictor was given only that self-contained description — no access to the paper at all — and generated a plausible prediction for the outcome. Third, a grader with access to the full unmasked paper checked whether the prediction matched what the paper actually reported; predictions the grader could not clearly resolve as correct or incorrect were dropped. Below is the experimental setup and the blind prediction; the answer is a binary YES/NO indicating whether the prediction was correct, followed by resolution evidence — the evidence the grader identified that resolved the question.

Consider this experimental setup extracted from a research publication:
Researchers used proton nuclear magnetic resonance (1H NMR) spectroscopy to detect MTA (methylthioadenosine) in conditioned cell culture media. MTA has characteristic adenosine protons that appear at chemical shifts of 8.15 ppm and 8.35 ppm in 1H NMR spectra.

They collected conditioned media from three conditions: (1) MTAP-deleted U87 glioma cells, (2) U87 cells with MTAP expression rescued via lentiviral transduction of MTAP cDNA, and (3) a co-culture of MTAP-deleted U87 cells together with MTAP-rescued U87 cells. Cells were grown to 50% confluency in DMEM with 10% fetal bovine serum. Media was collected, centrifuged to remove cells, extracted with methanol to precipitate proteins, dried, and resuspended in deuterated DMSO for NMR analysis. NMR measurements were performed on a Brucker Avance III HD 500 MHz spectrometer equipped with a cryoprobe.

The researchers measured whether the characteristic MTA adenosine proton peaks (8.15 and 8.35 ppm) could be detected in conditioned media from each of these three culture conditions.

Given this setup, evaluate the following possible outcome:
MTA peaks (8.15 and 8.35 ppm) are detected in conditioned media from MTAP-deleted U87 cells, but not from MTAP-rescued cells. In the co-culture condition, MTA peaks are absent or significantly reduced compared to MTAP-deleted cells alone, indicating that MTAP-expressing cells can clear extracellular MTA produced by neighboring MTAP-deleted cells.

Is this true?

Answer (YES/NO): YES